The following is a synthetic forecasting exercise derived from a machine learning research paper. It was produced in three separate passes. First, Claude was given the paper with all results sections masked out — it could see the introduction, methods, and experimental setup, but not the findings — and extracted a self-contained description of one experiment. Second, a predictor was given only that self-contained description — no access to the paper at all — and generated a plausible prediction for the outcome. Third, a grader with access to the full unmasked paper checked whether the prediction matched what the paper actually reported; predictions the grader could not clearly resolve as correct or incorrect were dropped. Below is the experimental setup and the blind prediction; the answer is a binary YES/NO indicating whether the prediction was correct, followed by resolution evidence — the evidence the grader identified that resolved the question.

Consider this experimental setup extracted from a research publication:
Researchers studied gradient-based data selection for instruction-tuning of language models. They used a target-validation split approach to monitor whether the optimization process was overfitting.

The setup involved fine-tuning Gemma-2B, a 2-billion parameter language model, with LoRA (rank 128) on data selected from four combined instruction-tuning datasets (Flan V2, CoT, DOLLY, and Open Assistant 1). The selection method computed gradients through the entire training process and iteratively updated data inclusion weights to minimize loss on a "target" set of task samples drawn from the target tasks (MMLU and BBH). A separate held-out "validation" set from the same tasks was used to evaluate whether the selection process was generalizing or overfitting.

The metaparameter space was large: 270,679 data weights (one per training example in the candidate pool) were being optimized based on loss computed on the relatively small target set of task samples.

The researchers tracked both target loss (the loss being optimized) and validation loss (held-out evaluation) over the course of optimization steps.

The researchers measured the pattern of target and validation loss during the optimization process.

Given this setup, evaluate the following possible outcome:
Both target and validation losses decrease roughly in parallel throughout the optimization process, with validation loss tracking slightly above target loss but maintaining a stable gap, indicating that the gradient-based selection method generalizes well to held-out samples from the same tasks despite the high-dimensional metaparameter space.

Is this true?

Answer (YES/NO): NO